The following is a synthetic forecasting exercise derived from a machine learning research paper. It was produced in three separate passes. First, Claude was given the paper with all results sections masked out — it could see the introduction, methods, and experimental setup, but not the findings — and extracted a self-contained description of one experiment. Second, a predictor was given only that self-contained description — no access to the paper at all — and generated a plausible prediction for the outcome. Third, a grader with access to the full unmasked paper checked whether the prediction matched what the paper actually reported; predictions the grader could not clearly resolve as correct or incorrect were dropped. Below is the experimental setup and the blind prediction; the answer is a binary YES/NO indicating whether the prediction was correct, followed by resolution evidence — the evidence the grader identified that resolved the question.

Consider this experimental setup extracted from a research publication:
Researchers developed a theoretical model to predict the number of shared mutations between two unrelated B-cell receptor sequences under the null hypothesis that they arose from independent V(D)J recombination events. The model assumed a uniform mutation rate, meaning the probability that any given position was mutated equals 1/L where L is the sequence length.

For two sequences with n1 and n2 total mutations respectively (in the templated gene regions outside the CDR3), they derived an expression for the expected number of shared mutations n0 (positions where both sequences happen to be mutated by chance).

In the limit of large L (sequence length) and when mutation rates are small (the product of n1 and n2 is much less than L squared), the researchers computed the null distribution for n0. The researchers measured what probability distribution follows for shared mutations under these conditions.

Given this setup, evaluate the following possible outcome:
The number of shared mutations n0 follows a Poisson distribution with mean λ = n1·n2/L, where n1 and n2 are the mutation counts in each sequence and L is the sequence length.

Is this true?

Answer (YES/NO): YES